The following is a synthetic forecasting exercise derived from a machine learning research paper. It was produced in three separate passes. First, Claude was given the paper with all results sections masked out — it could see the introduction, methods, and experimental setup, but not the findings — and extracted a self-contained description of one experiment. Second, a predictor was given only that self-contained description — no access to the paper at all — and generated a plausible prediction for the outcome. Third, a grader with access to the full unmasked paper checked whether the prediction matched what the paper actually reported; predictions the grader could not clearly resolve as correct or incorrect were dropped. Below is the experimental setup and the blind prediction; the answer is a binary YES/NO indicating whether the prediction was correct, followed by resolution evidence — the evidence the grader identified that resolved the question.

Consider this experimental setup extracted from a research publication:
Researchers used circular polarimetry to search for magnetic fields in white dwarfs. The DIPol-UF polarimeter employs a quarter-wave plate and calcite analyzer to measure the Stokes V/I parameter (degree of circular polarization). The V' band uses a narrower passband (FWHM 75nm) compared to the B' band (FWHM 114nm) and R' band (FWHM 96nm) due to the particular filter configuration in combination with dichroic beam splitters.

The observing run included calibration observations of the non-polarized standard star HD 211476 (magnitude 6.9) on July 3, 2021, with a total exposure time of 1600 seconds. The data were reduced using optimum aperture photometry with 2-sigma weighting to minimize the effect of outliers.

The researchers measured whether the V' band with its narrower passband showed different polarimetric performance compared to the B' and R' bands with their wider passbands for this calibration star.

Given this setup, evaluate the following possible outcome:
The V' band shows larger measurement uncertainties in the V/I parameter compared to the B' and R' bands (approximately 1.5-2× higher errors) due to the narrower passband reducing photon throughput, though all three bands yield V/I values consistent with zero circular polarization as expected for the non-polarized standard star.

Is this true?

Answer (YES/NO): NO